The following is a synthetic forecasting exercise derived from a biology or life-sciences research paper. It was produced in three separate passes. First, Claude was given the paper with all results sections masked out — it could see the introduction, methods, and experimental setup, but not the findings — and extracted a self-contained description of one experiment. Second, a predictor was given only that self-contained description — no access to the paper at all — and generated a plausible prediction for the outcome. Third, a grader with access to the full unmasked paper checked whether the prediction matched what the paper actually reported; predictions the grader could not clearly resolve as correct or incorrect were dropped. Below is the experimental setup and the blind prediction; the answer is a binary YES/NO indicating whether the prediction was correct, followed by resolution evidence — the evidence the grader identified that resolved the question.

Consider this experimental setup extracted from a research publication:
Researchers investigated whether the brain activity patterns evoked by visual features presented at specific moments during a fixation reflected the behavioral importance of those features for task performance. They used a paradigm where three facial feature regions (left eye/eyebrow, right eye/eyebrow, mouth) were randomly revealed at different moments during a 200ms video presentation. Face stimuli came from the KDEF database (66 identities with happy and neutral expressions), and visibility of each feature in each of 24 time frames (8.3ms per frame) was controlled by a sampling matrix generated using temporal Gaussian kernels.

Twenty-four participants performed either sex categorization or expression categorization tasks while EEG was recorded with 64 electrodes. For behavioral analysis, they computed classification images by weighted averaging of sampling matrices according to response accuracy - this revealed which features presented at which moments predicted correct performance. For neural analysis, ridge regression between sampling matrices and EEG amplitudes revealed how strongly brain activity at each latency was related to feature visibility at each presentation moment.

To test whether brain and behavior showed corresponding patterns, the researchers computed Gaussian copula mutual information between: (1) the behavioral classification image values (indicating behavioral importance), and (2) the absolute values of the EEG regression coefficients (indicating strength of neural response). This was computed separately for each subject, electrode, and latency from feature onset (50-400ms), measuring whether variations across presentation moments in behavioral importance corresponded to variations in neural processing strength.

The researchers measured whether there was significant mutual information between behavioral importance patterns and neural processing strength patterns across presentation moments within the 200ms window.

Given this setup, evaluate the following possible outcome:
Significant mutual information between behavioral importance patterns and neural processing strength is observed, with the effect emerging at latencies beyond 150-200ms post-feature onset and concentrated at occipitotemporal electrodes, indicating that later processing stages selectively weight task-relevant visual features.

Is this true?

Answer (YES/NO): NO